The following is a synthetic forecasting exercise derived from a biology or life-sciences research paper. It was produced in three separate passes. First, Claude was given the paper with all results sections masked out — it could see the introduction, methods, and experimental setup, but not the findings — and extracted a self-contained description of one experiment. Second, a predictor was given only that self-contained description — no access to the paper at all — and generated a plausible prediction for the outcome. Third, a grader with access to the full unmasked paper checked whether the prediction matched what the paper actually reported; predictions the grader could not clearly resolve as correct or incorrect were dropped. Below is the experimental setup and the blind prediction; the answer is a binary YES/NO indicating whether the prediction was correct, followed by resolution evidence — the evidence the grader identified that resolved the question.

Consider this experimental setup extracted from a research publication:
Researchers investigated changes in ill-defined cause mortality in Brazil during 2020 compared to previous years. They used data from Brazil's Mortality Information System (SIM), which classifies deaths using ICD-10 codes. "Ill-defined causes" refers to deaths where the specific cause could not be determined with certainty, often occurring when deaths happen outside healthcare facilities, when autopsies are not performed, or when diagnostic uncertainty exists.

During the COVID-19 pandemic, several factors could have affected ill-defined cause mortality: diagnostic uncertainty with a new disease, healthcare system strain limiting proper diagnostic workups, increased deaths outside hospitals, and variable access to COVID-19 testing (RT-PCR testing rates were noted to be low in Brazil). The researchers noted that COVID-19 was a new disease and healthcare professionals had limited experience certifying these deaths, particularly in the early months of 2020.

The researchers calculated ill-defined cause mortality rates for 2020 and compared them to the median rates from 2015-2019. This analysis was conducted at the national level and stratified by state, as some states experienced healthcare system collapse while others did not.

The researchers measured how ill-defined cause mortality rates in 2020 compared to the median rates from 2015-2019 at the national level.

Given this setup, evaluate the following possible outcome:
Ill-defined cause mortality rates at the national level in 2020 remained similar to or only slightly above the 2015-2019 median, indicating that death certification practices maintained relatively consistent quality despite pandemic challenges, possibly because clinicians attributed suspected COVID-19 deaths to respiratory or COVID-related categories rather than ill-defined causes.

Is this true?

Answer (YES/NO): NO